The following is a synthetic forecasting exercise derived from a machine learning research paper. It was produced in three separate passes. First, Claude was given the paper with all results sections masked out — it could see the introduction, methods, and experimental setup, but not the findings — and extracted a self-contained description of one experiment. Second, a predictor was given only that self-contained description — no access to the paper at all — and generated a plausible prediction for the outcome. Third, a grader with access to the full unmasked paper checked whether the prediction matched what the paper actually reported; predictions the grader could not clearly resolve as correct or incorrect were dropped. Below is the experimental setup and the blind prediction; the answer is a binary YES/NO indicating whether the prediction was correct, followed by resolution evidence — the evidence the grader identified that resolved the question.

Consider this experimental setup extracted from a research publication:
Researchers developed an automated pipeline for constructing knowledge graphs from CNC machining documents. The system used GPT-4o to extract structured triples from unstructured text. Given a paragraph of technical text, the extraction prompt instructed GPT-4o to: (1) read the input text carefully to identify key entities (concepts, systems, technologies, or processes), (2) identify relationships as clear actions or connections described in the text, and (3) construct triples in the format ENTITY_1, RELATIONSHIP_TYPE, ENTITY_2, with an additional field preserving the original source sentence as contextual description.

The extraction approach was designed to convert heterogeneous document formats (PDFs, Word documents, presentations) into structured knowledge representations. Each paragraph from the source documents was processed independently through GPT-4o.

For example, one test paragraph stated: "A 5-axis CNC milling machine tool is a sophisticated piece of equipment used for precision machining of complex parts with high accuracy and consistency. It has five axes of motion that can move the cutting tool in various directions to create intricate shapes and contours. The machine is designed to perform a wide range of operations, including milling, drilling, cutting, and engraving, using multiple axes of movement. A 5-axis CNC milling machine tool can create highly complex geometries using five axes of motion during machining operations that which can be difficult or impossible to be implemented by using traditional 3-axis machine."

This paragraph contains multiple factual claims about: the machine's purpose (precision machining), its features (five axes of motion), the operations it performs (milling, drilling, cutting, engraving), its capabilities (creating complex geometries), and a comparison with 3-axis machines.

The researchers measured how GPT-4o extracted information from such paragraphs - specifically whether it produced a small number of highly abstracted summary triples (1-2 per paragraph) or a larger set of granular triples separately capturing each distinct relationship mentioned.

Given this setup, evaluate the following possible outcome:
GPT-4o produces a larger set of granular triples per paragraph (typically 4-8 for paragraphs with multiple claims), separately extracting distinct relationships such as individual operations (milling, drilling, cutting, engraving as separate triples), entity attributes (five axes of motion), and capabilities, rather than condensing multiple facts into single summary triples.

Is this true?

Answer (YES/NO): NO